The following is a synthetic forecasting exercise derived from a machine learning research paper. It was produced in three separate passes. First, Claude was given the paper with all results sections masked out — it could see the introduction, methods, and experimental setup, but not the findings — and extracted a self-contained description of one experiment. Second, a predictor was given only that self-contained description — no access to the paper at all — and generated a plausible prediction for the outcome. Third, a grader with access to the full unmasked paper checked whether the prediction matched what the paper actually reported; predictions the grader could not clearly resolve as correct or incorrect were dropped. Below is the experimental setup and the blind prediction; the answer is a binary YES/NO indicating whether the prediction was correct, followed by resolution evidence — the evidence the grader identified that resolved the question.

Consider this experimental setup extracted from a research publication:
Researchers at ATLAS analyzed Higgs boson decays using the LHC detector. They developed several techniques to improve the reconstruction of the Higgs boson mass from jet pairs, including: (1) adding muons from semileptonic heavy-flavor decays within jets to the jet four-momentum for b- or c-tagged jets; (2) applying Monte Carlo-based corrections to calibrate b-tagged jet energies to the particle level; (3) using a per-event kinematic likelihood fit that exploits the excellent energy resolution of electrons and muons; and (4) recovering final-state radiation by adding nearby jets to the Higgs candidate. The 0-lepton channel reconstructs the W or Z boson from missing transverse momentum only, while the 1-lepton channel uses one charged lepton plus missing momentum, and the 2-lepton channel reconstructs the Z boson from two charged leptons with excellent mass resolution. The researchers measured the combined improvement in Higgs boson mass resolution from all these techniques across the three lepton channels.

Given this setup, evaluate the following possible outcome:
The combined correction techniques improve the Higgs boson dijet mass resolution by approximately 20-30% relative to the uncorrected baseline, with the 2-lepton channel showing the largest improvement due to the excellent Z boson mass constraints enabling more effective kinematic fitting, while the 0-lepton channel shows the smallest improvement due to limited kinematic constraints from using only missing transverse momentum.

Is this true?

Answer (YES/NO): NO